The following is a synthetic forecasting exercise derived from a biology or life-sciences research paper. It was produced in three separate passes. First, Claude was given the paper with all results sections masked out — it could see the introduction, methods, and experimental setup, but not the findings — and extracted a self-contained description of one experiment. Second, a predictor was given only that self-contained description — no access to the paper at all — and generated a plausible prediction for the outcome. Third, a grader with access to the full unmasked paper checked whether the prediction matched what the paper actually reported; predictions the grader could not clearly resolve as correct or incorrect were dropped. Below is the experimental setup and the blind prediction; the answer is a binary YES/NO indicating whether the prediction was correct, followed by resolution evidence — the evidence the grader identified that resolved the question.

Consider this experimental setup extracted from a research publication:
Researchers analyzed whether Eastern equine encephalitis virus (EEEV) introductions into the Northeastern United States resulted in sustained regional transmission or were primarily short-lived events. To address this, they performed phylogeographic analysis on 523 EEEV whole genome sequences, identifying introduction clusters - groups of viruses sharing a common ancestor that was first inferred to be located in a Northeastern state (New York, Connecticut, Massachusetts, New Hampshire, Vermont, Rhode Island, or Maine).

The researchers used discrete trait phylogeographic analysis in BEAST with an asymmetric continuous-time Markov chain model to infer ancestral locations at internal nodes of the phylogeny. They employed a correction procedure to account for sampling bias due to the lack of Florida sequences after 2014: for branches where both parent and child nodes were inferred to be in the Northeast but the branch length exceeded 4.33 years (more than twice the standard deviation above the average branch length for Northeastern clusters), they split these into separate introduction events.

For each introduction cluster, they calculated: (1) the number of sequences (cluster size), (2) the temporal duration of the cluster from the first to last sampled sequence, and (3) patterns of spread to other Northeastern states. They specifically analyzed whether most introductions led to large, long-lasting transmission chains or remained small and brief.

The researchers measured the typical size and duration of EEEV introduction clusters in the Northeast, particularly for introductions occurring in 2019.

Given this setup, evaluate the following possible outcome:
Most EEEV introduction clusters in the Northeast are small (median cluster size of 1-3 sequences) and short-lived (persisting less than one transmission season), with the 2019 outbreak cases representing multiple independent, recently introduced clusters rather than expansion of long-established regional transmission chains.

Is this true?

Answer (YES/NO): NO